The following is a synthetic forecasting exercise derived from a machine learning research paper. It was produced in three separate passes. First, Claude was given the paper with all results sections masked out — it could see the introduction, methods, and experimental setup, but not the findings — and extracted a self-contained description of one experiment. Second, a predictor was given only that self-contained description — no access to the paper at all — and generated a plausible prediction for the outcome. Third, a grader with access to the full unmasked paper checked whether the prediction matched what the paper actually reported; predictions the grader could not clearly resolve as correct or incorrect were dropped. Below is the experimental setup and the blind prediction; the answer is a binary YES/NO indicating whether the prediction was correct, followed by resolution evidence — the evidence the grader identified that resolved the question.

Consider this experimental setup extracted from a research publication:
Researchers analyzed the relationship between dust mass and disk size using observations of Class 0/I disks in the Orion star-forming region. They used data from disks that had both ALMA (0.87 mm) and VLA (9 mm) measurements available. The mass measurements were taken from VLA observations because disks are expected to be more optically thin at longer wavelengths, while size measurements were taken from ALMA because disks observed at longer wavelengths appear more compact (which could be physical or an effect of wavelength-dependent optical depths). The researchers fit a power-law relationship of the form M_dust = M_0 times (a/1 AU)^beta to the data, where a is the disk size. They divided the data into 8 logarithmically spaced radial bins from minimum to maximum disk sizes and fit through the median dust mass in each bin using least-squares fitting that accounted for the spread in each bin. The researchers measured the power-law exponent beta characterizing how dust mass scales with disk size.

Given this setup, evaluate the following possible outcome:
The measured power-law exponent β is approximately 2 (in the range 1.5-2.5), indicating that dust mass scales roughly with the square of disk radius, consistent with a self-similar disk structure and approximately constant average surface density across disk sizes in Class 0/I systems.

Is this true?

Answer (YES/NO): NO